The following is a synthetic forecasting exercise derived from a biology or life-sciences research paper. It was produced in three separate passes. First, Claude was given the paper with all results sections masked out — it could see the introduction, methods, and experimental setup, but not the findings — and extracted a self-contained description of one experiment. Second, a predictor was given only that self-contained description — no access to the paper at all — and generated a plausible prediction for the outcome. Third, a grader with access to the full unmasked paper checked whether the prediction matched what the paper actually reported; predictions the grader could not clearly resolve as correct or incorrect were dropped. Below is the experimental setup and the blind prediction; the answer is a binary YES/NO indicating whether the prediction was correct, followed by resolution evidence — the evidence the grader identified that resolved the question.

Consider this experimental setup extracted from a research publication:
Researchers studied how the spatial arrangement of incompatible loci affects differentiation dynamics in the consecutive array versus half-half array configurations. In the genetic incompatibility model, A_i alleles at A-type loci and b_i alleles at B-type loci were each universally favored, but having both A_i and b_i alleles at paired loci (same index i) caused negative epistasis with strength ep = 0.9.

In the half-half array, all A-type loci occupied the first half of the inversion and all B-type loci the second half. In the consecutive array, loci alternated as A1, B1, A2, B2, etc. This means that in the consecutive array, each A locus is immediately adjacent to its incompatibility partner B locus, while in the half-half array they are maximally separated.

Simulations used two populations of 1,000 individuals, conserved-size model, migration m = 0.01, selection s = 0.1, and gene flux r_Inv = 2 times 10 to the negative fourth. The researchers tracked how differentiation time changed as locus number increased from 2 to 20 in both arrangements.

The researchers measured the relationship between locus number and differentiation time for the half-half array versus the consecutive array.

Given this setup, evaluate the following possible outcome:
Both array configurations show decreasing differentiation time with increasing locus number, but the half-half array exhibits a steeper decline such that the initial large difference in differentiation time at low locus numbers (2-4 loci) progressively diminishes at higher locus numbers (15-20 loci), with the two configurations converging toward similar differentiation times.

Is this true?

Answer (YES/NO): NO